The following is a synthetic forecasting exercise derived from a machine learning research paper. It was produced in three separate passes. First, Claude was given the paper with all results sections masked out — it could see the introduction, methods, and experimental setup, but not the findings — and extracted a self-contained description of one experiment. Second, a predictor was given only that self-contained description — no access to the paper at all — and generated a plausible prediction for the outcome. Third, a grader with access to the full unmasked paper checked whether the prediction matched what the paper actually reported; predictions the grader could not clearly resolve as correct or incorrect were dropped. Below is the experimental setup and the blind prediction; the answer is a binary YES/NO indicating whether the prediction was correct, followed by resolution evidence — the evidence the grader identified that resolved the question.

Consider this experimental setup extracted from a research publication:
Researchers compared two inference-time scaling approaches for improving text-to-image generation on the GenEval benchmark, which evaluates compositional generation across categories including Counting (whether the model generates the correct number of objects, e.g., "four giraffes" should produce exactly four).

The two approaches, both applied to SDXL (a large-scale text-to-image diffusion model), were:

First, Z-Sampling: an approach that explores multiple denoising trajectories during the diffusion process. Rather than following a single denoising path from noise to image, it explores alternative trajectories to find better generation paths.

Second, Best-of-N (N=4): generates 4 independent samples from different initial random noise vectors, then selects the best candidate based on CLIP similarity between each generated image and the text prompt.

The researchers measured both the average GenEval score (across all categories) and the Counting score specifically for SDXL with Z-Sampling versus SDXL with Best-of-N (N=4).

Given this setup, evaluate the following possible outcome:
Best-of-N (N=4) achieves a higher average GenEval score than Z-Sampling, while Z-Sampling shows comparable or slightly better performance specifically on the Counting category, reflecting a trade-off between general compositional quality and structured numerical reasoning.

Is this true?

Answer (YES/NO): NO